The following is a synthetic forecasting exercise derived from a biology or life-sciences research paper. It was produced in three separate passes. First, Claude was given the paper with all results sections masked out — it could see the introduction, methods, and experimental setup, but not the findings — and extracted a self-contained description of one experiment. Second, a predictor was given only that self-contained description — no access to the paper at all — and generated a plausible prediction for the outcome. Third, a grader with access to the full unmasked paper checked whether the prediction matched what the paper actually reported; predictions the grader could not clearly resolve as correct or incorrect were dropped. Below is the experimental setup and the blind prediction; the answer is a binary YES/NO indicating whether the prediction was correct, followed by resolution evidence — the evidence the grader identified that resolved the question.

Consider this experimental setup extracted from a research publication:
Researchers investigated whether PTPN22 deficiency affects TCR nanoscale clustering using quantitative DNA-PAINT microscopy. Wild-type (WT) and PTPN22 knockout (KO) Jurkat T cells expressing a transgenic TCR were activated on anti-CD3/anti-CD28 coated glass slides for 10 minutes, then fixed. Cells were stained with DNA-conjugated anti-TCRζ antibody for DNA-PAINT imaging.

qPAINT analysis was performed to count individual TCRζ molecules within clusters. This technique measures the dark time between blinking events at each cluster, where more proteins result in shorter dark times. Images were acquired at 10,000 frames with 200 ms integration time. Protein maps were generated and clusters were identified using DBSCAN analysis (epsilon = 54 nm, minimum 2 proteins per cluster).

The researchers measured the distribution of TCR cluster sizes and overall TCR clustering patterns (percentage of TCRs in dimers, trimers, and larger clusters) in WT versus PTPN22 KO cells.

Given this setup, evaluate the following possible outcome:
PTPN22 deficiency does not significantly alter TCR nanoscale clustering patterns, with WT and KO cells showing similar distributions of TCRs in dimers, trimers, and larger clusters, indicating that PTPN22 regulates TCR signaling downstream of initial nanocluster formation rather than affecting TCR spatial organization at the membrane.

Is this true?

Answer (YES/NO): NO